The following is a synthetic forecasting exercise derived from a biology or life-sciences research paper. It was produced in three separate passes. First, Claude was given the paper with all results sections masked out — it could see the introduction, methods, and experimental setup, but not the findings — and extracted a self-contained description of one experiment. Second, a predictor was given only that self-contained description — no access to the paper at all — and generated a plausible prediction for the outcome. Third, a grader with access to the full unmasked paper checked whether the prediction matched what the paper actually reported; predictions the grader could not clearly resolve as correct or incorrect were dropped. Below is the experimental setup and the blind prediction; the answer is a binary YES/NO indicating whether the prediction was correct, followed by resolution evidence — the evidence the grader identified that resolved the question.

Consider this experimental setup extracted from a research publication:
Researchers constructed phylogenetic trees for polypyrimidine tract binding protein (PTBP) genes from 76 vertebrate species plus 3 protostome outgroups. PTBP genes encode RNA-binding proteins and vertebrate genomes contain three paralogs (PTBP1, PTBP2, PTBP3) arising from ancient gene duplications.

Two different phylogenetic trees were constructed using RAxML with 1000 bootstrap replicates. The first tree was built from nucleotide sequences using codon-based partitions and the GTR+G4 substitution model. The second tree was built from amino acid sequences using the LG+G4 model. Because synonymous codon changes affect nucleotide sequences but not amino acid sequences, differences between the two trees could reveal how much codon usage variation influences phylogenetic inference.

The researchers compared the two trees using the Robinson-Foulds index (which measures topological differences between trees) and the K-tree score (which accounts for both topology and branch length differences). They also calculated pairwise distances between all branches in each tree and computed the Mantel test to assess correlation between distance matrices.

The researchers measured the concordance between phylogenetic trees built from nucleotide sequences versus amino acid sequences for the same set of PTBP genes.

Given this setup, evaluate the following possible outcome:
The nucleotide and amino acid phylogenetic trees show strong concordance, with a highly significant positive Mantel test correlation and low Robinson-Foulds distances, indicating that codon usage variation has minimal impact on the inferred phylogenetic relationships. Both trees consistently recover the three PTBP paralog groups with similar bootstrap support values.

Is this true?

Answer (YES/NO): NO